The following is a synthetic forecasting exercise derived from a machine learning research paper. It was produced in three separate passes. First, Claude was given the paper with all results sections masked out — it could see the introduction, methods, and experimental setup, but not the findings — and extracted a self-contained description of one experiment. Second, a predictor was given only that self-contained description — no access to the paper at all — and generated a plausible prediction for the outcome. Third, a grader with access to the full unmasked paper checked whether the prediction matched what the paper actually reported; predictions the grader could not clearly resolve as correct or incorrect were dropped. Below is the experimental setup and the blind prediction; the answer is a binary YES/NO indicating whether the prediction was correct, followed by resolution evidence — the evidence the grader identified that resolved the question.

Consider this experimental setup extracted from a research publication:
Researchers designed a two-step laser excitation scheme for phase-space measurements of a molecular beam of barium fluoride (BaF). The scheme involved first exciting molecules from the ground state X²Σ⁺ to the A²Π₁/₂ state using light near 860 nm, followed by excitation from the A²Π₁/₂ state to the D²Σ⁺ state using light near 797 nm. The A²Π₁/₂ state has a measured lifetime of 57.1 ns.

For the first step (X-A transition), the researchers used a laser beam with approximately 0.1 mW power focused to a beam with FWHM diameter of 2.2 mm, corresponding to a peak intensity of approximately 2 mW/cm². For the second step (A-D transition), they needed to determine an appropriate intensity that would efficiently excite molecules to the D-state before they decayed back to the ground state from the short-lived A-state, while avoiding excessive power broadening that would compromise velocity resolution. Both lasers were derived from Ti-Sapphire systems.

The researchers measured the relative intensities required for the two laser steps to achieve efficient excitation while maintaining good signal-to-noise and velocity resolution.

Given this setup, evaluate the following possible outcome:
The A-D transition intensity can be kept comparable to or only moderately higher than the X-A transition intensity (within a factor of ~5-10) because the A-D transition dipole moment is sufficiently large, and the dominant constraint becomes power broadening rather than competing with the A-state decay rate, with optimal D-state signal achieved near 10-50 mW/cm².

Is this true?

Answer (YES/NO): NO